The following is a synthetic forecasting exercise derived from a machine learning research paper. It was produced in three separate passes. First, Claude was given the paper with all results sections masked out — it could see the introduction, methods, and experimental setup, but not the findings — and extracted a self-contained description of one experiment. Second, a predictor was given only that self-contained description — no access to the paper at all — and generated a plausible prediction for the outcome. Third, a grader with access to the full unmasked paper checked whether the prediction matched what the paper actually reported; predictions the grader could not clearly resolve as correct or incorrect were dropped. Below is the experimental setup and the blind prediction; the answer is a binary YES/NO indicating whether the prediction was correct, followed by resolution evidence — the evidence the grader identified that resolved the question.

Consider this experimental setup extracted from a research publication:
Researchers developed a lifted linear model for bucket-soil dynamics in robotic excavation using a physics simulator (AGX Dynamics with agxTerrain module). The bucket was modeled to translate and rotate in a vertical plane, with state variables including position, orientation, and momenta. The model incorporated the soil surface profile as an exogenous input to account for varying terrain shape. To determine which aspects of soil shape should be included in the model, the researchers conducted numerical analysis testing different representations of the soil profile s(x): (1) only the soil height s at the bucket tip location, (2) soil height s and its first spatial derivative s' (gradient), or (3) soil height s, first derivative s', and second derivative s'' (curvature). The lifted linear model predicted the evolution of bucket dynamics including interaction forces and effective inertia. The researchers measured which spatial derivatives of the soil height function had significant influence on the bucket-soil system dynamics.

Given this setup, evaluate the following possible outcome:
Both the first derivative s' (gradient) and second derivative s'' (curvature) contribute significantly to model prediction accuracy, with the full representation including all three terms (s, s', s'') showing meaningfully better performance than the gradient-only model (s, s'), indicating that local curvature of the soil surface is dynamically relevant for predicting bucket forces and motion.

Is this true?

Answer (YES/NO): NO